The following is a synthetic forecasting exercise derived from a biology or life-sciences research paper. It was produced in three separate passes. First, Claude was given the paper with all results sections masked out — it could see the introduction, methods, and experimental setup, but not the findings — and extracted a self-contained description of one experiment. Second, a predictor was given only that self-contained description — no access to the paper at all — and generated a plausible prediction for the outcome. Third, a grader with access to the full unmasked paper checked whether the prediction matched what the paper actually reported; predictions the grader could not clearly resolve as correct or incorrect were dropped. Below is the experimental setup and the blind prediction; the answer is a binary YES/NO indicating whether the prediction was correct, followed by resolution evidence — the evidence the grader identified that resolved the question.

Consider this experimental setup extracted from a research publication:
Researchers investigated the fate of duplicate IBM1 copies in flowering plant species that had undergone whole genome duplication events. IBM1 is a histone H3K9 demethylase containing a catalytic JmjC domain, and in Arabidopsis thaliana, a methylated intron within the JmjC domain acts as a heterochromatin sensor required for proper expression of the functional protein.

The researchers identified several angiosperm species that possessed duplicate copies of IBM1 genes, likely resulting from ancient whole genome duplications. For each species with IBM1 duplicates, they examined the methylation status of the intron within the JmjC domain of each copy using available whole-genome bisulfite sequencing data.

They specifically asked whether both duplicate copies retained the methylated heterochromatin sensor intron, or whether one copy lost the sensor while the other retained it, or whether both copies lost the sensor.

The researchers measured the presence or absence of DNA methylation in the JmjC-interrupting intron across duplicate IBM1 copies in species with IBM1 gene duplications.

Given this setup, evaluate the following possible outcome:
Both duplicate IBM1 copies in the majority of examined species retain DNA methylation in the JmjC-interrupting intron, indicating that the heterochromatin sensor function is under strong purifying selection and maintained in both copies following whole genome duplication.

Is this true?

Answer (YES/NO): NO